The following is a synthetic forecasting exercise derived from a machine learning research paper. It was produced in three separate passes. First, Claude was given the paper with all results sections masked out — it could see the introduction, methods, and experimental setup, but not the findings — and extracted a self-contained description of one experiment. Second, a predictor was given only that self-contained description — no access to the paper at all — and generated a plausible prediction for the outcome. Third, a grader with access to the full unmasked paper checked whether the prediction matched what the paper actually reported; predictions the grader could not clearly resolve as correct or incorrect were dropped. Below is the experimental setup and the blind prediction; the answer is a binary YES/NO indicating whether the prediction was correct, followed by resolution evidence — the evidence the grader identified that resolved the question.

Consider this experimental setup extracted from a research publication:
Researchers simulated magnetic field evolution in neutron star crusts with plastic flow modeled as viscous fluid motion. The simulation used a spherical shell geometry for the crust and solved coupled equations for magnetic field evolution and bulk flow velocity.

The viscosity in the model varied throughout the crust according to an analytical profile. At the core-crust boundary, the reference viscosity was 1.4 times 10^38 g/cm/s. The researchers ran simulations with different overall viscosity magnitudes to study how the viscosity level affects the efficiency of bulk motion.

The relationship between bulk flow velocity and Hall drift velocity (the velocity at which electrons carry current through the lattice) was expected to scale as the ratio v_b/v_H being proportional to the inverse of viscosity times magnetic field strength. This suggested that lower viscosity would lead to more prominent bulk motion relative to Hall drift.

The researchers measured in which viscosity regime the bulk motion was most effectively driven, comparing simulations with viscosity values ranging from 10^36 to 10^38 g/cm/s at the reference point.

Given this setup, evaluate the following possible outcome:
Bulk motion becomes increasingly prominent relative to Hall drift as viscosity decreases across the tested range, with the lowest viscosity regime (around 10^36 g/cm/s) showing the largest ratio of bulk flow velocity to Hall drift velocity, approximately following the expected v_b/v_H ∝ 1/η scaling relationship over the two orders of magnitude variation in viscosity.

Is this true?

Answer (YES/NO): NO